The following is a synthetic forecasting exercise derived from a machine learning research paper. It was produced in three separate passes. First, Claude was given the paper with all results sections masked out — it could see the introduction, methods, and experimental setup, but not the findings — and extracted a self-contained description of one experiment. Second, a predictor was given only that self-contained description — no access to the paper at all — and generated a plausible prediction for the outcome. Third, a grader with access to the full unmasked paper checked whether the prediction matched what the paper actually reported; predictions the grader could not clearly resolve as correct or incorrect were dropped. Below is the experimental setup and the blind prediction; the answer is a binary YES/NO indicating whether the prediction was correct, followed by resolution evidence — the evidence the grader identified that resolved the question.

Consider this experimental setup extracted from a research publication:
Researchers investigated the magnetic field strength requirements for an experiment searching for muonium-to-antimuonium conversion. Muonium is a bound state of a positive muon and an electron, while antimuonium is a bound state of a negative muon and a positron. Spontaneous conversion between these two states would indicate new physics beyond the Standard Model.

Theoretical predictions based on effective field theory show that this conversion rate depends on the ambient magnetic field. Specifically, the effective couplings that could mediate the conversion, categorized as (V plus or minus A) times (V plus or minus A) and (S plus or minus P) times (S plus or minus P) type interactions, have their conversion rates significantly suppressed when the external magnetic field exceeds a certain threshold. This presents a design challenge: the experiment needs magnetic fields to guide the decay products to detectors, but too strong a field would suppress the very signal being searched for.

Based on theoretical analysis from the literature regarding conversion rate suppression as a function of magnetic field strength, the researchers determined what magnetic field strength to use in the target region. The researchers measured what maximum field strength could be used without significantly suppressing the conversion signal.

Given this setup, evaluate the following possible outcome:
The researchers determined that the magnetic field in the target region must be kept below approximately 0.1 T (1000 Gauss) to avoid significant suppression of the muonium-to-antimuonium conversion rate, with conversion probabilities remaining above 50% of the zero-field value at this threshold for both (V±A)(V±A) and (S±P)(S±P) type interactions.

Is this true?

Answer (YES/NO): NO